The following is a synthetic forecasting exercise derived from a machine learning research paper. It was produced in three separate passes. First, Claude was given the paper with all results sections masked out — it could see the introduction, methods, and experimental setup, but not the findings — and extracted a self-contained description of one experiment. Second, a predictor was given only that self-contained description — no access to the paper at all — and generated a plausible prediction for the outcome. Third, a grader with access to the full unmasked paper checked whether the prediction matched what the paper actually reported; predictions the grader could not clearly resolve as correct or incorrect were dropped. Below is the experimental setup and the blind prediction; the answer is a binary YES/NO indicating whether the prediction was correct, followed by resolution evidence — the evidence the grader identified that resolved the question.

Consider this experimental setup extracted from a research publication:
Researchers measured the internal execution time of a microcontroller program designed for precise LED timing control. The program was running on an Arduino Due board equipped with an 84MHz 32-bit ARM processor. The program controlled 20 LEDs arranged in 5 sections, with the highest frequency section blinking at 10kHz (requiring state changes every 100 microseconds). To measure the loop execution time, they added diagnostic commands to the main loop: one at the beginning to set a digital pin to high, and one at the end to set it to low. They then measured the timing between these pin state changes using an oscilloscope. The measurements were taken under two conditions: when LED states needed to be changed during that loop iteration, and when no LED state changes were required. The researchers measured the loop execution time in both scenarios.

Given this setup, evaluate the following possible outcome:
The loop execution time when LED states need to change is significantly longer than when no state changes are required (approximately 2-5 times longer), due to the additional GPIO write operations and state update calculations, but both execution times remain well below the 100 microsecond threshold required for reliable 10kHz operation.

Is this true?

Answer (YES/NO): NO